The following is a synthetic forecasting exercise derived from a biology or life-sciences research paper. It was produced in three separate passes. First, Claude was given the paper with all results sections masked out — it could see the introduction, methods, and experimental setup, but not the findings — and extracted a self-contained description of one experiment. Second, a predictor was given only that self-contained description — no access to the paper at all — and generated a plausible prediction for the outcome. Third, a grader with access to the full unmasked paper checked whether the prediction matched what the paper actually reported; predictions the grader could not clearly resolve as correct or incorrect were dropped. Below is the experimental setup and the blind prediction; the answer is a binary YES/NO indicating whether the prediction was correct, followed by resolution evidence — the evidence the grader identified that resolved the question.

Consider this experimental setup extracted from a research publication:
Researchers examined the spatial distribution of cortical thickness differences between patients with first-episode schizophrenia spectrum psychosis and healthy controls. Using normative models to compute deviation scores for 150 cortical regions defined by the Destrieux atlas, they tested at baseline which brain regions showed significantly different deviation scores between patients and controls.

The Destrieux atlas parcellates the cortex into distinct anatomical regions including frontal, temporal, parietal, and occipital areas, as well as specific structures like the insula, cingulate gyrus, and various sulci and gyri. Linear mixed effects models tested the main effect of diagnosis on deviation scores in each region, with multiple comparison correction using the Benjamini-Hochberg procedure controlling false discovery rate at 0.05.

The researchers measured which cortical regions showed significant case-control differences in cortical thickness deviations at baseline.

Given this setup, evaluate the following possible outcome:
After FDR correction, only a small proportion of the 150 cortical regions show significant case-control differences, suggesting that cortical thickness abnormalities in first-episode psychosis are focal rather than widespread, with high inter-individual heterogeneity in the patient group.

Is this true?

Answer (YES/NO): NO